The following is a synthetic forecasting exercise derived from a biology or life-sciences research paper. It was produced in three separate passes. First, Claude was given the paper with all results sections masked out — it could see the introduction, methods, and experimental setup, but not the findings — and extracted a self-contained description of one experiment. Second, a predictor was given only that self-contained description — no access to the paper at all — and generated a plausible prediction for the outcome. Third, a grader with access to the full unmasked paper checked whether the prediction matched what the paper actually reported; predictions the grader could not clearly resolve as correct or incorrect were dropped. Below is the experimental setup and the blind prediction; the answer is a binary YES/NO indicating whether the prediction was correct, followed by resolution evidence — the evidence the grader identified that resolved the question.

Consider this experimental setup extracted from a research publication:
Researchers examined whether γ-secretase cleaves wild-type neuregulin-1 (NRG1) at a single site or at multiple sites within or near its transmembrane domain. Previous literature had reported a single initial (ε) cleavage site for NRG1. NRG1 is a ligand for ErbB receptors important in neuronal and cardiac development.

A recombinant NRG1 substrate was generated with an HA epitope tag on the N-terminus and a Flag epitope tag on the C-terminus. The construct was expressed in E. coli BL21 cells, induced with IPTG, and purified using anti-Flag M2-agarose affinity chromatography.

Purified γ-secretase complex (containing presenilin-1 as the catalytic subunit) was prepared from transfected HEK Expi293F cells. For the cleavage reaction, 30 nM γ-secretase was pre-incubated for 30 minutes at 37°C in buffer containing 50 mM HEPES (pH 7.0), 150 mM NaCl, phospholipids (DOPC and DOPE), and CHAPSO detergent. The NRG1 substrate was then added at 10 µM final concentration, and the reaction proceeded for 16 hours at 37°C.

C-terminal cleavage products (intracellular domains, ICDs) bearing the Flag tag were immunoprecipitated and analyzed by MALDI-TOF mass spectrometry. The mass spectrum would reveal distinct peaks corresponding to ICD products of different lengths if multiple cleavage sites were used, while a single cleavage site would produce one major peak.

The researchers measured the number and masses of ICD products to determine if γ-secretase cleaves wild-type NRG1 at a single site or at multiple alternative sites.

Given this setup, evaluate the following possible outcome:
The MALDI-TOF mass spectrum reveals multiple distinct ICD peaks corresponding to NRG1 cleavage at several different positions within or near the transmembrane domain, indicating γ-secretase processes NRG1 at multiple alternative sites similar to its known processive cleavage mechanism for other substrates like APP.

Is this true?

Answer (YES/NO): NO